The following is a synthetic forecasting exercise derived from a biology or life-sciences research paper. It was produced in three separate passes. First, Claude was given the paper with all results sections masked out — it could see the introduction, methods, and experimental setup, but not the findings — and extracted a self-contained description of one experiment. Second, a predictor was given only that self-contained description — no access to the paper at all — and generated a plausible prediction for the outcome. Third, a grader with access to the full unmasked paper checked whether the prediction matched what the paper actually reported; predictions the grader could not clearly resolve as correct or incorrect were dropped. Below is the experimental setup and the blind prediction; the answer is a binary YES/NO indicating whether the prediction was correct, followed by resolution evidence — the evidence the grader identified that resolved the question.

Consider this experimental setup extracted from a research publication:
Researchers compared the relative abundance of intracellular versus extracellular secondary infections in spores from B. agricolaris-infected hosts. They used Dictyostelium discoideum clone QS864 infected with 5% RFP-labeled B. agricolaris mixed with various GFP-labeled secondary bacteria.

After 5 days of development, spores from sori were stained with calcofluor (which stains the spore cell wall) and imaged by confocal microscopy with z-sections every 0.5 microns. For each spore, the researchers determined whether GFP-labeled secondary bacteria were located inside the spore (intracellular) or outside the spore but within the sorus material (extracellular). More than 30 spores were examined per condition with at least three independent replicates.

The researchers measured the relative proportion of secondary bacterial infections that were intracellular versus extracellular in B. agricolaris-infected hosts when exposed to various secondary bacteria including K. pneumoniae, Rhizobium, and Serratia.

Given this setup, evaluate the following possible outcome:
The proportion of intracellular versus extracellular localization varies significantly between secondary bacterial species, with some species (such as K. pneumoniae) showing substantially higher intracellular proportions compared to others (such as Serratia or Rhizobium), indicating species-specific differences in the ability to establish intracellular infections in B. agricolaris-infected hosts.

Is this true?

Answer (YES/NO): NO